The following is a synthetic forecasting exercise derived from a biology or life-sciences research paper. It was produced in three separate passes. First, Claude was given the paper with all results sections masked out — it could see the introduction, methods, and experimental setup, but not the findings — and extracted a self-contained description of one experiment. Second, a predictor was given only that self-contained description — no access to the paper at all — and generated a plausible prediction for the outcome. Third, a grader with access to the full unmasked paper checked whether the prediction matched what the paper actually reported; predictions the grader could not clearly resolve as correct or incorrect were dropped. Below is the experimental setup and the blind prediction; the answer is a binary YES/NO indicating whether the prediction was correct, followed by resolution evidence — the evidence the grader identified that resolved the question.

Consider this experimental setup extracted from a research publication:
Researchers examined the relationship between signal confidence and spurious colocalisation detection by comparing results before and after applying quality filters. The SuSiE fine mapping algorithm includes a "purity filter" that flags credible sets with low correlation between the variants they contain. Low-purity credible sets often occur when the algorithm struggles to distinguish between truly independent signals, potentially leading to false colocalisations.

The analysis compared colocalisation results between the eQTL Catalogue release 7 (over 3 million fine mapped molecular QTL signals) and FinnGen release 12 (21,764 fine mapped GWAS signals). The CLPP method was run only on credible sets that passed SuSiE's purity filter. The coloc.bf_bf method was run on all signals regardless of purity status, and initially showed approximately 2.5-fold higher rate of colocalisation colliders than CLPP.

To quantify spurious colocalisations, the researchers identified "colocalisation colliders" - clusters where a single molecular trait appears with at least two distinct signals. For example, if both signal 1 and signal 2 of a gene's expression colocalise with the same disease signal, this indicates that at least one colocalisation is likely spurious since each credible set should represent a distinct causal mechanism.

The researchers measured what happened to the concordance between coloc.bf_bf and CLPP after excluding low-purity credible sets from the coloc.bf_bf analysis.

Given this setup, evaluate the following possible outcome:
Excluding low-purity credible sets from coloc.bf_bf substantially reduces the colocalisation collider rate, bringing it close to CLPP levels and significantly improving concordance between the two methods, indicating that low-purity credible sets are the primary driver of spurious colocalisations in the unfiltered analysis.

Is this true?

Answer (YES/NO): YES